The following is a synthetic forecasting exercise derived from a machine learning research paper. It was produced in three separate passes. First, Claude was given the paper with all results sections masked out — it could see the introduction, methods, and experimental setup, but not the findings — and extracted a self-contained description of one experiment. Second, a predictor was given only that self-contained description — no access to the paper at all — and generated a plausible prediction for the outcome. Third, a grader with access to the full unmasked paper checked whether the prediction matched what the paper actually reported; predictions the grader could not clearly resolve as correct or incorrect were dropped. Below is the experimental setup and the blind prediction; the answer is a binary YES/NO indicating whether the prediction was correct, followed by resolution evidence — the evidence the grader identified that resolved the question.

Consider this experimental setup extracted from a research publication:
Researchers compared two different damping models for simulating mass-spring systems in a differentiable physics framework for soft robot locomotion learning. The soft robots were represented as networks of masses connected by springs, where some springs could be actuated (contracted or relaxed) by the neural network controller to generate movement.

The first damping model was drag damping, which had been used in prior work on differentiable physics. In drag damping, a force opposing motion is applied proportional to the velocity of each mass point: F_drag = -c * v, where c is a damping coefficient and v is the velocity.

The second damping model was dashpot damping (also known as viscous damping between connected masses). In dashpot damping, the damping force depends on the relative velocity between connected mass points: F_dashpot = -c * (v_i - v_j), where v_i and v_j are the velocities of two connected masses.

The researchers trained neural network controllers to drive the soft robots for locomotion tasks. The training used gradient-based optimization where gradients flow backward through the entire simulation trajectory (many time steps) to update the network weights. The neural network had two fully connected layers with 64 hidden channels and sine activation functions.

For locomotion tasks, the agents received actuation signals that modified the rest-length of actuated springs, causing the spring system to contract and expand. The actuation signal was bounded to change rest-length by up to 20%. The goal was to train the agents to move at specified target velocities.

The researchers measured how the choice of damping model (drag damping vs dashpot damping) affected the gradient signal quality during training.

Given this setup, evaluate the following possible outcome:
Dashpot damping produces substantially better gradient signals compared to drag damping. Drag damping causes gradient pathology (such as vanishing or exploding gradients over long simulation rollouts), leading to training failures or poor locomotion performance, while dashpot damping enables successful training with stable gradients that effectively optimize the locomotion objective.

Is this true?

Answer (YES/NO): NO